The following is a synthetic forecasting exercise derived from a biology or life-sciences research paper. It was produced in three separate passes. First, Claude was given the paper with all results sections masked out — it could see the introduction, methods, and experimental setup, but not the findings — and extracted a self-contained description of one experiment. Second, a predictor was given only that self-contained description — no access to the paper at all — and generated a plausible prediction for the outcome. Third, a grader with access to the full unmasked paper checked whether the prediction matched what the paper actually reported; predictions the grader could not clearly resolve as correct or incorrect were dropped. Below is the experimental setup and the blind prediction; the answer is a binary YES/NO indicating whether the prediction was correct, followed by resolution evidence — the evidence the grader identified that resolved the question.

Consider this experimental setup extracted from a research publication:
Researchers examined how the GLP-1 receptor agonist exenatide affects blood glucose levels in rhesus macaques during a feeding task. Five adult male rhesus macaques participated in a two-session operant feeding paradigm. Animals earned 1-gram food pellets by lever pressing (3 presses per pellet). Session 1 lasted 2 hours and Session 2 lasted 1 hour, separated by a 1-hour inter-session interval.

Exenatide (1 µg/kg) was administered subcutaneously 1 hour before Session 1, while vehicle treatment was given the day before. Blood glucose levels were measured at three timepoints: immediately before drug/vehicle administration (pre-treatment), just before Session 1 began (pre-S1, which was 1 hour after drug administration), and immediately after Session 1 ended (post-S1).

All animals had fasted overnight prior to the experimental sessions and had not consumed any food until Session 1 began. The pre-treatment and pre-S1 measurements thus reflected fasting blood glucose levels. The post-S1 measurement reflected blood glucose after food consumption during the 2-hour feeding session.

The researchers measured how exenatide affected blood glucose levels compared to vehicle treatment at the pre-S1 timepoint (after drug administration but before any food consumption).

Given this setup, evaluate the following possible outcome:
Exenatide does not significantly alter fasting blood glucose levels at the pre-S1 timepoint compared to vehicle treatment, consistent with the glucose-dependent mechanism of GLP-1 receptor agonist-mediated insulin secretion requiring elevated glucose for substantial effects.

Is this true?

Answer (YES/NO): NO